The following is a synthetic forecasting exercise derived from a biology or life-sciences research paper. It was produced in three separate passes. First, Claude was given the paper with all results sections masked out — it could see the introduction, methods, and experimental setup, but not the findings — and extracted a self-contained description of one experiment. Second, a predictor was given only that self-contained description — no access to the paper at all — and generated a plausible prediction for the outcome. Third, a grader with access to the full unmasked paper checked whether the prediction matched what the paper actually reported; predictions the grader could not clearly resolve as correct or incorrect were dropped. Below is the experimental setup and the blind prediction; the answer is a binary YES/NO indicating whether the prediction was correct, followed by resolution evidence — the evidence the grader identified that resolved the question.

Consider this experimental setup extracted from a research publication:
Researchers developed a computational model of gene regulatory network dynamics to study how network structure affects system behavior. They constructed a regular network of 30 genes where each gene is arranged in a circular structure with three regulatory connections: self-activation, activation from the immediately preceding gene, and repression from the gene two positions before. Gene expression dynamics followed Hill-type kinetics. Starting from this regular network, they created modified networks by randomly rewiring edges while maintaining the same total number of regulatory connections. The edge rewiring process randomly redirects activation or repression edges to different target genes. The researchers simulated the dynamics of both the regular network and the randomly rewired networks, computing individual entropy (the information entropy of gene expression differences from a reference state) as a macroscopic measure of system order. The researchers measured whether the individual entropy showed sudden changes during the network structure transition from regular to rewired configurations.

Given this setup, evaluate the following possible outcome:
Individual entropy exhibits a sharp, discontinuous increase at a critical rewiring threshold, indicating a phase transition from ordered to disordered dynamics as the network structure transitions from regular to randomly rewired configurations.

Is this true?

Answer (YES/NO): YES